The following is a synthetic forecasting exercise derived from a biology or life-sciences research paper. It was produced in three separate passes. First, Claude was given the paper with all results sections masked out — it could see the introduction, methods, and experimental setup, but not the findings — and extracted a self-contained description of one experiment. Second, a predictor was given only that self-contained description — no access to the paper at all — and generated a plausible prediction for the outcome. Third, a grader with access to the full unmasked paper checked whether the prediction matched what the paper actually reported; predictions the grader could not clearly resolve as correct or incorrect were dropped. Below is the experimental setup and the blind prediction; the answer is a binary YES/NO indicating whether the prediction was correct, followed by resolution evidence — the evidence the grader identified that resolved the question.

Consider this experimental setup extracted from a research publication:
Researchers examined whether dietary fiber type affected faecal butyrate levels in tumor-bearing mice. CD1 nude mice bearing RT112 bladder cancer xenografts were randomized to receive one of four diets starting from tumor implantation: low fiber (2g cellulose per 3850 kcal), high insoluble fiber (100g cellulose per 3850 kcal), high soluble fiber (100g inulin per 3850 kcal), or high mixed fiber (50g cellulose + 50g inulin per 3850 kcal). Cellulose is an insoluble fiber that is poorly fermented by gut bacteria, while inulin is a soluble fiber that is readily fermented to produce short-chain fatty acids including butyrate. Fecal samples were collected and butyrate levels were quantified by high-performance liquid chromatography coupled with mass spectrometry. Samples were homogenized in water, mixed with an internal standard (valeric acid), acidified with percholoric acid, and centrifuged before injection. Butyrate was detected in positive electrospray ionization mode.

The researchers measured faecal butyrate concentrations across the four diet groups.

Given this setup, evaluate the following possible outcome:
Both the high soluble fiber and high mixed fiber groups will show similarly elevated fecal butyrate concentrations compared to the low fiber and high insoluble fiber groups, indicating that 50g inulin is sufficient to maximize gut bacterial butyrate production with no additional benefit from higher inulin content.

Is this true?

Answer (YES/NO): NO